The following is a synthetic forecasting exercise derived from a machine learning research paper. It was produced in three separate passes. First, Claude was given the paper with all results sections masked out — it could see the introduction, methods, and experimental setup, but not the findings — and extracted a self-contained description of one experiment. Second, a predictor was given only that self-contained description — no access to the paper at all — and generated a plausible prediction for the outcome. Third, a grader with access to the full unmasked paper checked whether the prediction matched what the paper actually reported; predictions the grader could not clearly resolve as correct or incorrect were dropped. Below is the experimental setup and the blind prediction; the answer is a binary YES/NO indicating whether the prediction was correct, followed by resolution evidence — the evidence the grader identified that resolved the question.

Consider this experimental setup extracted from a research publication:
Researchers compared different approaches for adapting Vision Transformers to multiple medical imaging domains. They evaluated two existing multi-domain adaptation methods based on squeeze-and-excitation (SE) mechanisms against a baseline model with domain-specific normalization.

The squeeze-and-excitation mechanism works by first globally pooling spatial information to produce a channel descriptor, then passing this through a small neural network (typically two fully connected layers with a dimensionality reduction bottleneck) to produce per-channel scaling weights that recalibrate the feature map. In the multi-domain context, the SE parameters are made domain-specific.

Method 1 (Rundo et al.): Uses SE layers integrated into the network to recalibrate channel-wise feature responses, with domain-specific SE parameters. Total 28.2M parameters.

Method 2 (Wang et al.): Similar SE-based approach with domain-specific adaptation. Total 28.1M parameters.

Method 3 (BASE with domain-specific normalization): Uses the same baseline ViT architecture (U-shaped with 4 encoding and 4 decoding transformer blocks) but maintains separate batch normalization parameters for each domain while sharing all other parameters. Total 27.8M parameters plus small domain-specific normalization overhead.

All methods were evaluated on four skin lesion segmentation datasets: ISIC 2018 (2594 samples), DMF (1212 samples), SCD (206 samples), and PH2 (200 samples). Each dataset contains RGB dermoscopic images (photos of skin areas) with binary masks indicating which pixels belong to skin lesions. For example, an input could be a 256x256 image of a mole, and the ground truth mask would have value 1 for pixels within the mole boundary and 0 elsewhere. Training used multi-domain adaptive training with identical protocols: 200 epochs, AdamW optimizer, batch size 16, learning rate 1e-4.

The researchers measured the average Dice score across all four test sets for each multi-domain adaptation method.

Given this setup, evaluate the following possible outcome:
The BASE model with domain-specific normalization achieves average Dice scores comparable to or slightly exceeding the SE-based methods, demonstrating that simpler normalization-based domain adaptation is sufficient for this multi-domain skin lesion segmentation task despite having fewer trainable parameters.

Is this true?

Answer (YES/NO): YES